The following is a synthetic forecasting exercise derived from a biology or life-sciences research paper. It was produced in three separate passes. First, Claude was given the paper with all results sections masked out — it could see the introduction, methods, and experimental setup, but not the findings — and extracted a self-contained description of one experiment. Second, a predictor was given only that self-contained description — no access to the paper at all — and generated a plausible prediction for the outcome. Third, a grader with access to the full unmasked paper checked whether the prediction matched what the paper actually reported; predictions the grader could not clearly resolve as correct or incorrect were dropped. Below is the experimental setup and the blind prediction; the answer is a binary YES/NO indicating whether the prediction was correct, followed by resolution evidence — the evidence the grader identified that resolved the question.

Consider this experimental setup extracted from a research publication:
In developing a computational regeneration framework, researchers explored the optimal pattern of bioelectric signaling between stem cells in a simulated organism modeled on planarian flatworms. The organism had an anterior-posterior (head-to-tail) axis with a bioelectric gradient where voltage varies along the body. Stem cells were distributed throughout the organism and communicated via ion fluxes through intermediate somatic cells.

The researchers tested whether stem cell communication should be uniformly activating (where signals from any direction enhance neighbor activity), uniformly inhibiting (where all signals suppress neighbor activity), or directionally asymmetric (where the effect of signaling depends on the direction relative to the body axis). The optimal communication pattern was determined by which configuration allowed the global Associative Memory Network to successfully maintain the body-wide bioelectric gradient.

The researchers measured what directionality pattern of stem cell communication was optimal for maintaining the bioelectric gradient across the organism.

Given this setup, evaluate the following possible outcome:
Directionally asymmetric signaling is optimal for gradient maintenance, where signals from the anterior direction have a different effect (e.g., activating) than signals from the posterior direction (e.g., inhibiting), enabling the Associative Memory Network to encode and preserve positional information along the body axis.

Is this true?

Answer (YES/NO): YES